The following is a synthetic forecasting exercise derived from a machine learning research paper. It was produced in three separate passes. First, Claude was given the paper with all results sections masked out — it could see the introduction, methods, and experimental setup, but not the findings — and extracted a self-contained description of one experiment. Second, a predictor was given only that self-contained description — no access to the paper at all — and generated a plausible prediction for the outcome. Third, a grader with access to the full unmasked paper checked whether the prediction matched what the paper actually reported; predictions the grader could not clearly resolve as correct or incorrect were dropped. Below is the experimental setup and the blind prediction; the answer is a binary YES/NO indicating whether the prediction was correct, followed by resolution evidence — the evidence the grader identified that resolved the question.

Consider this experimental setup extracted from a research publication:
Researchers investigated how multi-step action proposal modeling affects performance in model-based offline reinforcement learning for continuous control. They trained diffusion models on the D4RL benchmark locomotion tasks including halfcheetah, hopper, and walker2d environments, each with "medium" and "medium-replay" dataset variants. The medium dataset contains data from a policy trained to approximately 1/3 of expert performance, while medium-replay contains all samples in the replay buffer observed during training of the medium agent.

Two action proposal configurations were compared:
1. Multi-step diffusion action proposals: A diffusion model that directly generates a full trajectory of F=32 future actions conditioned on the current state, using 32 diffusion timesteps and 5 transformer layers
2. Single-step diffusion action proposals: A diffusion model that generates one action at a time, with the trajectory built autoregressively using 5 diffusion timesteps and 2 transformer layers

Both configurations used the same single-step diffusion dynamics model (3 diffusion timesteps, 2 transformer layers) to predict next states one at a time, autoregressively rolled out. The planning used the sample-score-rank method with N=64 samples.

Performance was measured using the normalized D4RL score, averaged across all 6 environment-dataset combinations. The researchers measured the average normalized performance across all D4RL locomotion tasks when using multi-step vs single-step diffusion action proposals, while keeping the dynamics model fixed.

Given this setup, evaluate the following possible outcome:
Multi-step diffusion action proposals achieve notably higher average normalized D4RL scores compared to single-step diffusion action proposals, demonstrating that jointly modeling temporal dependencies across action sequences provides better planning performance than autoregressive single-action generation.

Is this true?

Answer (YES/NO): YES